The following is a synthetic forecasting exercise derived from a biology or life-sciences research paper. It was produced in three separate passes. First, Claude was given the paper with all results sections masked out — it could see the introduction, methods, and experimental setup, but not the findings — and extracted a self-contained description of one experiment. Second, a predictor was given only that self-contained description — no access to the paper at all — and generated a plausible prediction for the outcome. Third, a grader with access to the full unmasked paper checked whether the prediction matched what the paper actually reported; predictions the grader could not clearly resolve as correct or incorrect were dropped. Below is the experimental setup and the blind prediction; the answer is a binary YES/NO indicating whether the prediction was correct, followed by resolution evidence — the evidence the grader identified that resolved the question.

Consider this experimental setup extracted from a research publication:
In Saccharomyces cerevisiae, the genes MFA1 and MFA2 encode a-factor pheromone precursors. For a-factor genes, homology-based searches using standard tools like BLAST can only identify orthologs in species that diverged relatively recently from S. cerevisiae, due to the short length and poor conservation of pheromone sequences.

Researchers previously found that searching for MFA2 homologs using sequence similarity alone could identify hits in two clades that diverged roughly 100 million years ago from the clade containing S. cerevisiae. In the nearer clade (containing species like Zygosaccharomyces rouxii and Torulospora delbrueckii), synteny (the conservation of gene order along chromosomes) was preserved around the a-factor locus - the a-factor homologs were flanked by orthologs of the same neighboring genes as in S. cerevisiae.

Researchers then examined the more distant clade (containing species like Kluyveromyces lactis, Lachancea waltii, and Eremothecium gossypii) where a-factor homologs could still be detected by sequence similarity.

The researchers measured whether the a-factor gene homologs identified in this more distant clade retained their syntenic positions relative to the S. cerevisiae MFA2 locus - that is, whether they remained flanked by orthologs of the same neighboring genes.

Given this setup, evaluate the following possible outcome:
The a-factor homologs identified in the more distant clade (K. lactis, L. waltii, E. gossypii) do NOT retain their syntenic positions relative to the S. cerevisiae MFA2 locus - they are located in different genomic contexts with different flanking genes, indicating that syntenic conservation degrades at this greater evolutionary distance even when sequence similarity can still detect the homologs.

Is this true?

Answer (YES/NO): YES